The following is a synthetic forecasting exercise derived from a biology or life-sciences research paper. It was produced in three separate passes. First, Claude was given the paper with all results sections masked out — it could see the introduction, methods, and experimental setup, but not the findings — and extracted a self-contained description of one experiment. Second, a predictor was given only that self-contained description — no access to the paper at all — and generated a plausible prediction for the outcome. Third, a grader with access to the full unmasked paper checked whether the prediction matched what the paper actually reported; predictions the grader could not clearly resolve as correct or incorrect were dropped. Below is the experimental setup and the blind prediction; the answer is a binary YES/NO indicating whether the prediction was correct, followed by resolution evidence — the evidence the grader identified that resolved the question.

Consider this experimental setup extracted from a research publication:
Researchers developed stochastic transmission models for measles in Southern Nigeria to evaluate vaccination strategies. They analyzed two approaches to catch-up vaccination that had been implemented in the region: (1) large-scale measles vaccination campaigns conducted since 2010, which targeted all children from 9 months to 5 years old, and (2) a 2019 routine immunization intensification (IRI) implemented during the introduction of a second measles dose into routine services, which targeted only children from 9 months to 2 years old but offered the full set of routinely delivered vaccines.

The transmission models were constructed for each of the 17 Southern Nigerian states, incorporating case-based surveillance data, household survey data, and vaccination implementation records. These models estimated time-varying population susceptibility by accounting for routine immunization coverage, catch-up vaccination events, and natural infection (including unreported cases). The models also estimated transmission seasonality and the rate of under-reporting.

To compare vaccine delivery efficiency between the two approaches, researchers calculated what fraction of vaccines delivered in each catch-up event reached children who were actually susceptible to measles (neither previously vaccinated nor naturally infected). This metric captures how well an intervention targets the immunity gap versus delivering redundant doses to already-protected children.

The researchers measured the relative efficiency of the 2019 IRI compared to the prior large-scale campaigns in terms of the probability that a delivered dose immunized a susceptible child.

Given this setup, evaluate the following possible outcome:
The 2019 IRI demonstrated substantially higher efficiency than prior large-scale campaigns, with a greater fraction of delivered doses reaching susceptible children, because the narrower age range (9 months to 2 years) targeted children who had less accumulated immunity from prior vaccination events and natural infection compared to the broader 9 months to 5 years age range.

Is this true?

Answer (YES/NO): YES